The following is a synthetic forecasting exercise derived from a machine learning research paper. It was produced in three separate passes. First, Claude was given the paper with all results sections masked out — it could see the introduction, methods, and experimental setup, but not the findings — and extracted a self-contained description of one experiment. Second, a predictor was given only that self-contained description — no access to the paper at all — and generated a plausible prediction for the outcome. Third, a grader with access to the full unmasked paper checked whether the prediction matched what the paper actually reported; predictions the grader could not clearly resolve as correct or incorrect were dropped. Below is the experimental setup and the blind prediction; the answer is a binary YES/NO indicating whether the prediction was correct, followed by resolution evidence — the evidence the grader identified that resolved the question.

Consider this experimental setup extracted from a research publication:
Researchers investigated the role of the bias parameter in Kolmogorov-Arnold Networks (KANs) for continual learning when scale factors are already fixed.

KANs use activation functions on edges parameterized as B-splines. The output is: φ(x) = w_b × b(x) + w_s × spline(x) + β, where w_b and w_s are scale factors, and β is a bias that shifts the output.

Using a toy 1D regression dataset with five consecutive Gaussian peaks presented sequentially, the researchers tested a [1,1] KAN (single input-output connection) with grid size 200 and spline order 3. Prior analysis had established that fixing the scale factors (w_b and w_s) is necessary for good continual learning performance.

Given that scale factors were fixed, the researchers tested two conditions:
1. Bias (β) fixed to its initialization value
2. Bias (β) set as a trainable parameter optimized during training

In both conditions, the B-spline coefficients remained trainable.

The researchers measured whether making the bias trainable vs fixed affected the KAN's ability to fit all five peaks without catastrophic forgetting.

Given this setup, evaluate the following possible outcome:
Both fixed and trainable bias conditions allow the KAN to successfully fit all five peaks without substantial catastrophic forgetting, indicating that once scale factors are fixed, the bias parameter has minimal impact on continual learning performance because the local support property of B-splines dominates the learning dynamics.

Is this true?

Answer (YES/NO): YES